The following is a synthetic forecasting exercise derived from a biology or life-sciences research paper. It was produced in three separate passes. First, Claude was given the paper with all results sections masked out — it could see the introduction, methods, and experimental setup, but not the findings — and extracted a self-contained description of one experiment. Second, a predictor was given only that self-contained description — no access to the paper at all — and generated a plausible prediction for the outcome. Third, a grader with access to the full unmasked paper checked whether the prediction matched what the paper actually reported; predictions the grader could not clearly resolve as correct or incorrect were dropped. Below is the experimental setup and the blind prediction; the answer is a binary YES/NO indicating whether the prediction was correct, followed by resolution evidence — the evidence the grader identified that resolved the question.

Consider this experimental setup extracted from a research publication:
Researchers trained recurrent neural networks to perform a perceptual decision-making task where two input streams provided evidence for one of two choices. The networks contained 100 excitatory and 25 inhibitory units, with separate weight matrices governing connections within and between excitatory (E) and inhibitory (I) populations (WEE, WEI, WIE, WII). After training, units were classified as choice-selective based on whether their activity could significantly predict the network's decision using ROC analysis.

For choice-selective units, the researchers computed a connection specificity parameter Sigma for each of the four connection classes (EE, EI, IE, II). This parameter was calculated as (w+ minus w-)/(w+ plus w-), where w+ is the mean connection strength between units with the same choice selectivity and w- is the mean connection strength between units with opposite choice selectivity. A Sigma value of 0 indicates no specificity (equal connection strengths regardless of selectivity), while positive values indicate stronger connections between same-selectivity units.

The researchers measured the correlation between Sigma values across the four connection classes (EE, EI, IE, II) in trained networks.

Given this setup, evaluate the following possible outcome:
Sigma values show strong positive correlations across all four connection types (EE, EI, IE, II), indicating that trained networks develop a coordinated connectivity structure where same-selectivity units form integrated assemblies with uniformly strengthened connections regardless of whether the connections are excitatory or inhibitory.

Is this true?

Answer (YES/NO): NO